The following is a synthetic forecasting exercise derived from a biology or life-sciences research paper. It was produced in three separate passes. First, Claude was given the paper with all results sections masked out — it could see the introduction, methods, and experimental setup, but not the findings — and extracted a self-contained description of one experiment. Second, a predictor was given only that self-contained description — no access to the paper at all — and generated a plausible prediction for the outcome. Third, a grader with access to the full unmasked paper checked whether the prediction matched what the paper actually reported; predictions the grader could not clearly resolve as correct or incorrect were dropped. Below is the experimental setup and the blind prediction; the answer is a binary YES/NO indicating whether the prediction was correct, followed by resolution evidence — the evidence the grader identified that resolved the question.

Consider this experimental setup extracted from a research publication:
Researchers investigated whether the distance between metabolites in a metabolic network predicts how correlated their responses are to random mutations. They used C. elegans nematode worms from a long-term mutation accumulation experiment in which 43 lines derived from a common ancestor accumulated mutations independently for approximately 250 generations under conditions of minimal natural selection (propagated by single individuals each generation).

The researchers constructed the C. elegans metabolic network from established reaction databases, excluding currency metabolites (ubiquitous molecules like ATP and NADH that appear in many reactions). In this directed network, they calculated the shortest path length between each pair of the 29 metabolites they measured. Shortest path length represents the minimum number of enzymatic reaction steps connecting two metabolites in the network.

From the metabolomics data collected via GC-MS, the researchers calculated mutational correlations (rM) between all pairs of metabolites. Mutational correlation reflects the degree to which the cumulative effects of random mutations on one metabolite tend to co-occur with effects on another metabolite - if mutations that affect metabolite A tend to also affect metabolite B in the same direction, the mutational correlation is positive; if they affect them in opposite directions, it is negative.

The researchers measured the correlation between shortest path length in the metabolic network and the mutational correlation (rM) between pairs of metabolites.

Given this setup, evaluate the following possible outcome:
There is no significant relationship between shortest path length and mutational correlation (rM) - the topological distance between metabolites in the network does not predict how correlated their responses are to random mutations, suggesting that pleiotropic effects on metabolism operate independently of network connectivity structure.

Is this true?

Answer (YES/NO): NO